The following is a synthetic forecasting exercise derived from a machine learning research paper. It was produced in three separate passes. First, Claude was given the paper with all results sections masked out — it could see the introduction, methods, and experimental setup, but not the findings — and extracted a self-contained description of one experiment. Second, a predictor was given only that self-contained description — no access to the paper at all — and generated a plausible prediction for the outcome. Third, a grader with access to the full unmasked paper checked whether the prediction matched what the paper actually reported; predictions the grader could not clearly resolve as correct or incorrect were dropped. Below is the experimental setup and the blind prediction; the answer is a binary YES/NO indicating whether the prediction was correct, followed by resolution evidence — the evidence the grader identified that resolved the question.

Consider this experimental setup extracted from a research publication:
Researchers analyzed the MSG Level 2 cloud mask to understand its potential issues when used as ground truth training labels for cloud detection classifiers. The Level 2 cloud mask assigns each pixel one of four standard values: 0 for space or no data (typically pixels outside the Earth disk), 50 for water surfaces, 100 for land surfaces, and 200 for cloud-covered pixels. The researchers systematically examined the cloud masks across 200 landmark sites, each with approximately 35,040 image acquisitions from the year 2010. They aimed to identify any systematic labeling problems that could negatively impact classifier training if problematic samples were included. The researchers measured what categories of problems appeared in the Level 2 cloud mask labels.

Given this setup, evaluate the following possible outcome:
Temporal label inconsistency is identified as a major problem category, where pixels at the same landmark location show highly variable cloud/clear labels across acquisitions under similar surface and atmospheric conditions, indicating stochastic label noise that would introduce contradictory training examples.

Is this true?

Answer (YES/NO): NO